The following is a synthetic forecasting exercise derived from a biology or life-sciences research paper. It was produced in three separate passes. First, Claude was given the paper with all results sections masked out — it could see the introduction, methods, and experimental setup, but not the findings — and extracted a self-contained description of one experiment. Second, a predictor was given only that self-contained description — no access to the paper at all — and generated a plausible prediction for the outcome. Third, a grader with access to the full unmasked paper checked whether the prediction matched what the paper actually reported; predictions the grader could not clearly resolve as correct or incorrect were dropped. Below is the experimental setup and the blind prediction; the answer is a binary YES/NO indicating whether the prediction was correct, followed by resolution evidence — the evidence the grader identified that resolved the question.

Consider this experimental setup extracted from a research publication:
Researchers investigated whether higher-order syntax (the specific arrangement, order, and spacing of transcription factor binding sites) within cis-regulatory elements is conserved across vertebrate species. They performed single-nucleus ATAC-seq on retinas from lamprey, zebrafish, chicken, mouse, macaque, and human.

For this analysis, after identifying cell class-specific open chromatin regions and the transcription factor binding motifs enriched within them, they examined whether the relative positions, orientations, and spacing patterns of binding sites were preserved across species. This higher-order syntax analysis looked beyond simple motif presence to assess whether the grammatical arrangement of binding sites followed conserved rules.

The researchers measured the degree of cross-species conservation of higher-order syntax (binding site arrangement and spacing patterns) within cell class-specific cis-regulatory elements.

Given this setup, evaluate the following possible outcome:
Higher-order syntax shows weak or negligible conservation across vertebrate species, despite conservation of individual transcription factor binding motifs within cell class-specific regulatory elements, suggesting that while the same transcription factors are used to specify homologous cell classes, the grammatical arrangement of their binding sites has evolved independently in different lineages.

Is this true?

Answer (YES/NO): YES